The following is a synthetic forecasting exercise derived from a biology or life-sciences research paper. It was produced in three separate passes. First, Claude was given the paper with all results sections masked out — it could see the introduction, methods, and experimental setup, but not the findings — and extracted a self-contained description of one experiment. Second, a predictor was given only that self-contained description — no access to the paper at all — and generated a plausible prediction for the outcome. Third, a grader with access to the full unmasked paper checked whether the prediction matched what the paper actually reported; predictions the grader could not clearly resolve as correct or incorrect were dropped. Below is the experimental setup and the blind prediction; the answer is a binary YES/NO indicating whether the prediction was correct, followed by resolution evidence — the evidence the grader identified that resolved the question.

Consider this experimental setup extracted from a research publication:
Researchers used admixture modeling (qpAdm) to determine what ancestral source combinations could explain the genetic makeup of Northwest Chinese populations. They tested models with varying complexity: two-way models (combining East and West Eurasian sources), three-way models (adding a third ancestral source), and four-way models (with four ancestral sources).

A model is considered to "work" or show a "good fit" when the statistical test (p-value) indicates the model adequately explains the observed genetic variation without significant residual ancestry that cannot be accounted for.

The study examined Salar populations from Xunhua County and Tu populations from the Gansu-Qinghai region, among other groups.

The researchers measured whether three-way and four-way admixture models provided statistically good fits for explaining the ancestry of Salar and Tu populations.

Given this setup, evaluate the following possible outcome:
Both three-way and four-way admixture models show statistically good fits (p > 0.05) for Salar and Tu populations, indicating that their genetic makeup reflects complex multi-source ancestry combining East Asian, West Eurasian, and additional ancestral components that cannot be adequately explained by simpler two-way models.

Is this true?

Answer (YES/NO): NO